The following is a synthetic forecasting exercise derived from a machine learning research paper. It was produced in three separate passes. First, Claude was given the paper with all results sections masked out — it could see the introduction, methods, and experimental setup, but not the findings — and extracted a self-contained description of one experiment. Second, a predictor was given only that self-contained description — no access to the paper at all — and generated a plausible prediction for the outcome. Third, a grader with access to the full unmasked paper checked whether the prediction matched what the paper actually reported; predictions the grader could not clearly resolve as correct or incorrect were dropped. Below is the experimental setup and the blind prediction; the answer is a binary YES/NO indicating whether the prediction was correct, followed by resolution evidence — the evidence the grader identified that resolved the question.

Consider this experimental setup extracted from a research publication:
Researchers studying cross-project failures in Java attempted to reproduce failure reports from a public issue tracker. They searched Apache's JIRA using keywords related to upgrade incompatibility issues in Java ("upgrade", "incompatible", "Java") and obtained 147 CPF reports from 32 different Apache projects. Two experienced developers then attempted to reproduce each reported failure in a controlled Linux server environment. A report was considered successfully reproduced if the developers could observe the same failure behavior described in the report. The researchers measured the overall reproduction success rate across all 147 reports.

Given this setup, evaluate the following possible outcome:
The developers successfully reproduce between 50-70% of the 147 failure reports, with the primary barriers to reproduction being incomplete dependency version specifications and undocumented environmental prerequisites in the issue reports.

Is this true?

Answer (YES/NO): NO